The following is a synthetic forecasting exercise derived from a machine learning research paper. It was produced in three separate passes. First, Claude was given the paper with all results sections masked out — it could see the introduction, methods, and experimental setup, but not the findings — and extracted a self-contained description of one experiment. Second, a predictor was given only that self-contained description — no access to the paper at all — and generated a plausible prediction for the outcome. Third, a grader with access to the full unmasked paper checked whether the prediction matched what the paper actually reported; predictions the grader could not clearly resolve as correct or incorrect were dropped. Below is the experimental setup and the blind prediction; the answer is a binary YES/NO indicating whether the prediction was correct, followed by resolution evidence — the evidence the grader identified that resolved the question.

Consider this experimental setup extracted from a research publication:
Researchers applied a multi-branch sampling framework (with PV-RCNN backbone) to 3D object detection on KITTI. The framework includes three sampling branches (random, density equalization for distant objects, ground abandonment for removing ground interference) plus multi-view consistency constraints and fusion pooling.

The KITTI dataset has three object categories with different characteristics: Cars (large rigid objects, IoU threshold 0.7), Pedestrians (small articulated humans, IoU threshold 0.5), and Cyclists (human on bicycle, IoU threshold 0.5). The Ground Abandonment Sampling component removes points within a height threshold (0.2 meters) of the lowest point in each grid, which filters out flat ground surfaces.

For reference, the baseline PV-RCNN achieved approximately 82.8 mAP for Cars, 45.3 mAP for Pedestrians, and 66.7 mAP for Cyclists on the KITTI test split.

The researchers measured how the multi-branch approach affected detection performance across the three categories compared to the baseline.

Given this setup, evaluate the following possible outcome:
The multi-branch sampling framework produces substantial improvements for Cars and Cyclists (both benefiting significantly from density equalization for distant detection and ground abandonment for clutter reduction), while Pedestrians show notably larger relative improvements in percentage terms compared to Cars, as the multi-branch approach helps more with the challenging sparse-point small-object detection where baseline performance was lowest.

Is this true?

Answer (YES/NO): NO